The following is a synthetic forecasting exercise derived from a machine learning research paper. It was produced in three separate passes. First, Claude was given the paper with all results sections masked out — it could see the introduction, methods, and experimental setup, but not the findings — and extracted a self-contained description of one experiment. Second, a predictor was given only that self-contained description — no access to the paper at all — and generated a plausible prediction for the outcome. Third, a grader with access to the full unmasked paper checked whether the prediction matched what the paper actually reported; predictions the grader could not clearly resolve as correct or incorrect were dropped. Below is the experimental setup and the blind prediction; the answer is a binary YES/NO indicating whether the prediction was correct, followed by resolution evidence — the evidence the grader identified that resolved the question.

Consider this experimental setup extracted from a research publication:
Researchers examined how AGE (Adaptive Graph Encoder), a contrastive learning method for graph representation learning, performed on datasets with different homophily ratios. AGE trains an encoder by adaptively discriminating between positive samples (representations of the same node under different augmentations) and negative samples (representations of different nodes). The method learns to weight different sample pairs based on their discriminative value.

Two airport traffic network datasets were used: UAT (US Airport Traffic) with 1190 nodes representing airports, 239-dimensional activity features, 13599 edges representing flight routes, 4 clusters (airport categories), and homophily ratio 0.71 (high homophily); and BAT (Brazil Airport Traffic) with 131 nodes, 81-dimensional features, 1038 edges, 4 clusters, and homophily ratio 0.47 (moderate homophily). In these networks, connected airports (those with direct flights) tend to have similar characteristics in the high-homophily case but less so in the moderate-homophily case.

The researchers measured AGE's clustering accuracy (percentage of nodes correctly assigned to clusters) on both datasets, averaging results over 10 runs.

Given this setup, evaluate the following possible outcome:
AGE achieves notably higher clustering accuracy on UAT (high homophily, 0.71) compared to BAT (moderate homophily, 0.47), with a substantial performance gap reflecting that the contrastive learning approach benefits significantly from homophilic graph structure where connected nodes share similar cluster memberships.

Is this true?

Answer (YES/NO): NO